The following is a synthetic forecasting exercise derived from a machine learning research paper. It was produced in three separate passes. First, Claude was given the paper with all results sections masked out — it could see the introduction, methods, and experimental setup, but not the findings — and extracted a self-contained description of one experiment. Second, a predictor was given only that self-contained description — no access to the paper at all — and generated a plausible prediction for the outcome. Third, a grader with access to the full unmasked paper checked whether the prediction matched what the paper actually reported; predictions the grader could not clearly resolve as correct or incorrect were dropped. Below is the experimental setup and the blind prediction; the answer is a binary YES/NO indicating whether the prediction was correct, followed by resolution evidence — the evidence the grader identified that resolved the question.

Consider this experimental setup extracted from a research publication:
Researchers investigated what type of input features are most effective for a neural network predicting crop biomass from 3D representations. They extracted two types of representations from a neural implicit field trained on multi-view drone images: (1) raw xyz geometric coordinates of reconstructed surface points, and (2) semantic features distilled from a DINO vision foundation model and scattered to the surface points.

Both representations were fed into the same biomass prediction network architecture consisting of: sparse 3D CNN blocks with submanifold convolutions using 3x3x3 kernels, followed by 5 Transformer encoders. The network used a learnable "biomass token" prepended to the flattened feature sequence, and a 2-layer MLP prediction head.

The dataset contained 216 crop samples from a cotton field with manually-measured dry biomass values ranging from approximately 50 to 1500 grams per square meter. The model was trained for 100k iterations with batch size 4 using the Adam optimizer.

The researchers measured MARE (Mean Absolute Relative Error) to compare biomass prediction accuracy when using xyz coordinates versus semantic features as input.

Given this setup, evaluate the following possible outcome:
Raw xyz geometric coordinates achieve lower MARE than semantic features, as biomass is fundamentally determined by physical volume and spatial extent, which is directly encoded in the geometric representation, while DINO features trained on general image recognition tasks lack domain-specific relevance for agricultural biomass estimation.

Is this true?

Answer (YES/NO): NO